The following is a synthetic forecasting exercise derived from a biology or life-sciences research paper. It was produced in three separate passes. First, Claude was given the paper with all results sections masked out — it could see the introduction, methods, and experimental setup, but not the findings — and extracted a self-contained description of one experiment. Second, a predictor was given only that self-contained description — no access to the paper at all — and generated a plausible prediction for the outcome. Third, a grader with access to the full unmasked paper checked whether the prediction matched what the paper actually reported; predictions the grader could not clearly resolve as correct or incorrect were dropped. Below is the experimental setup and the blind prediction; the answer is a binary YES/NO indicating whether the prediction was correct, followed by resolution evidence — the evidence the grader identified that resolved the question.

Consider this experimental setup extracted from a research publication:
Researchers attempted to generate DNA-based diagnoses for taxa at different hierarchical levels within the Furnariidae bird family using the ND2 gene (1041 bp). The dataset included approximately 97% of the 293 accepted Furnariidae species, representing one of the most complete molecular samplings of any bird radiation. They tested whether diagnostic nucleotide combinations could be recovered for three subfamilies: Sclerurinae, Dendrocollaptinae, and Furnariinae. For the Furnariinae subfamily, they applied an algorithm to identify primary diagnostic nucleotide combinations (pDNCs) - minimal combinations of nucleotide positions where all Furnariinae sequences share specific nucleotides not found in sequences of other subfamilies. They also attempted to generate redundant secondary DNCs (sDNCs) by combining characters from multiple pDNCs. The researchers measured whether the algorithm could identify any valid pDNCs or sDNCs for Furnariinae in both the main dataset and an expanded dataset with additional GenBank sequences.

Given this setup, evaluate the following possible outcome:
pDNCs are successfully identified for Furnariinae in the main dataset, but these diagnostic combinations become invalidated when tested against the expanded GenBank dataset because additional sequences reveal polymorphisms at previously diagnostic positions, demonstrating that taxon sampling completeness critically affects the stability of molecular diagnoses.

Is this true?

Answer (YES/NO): YES